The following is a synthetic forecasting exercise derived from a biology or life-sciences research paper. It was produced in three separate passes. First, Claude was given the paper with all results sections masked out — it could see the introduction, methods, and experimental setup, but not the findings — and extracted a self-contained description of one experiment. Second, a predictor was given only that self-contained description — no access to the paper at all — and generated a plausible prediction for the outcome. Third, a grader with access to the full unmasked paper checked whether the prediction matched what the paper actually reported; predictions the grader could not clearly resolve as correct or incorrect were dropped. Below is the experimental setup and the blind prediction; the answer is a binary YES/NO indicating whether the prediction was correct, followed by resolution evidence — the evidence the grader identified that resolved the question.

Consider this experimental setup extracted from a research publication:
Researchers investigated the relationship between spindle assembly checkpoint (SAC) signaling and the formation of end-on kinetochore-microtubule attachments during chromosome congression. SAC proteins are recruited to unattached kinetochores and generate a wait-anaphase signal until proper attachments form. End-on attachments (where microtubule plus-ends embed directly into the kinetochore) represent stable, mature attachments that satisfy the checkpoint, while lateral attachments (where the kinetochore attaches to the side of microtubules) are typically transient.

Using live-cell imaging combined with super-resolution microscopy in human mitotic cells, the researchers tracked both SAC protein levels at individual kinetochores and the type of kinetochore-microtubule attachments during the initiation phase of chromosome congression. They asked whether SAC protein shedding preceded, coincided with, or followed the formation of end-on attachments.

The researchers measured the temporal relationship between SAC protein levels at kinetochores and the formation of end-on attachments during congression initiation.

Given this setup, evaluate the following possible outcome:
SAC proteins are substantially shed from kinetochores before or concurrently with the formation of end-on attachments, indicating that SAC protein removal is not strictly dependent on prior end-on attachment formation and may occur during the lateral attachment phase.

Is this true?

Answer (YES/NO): YES